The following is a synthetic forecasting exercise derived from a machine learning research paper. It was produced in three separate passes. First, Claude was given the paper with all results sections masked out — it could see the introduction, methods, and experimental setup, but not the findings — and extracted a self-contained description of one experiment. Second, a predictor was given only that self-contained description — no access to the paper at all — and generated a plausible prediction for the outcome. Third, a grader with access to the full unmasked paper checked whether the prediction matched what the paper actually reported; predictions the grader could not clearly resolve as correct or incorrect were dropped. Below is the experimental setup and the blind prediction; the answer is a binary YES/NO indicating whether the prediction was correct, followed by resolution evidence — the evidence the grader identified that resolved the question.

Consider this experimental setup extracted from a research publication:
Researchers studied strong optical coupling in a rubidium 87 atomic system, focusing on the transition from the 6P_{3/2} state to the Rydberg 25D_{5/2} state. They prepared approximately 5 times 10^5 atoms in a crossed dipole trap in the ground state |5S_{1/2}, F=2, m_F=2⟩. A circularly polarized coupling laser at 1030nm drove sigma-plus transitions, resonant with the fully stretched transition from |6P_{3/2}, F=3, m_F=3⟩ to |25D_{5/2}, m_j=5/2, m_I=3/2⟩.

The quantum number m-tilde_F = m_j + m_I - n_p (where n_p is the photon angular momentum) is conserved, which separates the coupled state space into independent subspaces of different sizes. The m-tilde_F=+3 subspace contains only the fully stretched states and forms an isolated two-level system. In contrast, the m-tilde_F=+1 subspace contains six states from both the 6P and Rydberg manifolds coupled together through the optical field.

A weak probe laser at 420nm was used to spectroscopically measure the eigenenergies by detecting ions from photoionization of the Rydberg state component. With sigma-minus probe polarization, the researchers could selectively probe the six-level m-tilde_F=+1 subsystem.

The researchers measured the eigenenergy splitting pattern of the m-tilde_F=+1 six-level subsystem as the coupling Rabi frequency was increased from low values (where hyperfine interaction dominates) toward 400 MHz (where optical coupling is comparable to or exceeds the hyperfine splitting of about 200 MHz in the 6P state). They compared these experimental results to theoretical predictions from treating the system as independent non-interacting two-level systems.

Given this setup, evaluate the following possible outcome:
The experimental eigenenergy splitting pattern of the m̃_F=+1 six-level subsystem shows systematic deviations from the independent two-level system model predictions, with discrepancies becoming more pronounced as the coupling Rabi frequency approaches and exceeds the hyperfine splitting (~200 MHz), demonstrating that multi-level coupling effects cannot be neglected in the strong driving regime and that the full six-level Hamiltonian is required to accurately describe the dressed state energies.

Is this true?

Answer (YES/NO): YES